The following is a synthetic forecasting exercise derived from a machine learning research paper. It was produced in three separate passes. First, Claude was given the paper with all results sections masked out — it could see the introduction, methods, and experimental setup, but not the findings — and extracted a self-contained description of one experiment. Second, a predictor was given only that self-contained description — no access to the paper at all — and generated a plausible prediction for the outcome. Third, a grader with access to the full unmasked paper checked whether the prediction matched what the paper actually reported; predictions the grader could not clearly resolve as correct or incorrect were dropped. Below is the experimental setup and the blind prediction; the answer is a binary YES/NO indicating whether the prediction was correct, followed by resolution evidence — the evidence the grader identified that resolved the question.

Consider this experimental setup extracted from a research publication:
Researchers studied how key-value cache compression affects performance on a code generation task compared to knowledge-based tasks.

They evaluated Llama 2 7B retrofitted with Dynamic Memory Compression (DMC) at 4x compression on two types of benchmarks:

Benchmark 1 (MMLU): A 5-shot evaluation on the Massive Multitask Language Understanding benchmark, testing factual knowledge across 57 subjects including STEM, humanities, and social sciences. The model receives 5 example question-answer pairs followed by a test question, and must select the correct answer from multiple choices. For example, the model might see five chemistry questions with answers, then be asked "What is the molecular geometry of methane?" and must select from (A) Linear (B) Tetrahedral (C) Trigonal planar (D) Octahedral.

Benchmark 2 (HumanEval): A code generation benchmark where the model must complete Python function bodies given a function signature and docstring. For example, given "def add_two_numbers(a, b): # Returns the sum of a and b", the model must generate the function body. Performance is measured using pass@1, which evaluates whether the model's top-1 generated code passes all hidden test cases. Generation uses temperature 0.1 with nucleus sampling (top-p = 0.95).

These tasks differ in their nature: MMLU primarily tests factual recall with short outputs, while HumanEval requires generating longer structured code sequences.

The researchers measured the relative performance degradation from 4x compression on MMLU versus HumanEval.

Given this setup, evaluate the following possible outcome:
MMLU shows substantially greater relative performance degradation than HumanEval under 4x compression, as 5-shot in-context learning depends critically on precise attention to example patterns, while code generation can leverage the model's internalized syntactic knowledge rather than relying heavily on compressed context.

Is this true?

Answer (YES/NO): YES